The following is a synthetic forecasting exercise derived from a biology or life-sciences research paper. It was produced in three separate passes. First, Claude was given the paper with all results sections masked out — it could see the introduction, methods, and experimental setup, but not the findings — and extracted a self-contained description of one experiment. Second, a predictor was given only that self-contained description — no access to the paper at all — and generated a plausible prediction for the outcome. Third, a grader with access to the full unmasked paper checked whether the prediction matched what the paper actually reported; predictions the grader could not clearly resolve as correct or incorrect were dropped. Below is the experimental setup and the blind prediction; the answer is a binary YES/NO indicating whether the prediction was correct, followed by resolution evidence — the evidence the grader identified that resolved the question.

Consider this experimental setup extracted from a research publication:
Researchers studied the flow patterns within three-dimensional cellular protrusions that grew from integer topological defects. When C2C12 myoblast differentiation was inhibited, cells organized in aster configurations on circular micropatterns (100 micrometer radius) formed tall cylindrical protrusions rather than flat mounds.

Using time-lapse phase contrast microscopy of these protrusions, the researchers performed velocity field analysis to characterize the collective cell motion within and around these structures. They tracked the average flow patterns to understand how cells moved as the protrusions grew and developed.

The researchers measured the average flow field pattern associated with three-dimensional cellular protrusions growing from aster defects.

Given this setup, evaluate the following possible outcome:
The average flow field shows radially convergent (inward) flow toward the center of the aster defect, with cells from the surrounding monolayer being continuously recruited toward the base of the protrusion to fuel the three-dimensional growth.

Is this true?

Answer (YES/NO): NO